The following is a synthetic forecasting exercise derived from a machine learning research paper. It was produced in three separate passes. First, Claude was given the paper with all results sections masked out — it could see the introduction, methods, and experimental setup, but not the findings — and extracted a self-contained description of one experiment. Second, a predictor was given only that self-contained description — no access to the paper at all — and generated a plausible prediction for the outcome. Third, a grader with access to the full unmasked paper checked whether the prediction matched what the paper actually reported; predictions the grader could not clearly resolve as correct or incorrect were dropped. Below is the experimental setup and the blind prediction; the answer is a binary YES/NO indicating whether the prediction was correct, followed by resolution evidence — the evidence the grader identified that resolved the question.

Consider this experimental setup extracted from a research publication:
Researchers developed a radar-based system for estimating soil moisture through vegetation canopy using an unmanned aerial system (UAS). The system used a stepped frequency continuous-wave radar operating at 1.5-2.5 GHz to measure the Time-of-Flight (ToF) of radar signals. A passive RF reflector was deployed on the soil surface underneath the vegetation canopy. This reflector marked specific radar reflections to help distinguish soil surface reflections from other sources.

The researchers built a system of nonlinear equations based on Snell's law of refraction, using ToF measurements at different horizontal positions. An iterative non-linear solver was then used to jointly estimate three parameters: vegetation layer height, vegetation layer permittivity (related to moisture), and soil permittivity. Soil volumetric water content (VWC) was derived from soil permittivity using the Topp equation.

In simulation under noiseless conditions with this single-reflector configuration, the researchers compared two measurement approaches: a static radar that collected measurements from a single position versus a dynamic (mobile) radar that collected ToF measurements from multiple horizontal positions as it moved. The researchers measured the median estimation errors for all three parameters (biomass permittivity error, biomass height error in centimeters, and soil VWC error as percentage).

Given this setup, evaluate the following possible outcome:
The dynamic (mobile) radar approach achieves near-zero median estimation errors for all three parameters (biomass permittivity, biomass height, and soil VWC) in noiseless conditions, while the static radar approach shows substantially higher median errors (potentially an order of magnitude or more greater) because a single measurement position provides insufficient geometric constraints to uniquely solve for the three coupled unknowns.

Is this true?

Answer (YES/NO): NO